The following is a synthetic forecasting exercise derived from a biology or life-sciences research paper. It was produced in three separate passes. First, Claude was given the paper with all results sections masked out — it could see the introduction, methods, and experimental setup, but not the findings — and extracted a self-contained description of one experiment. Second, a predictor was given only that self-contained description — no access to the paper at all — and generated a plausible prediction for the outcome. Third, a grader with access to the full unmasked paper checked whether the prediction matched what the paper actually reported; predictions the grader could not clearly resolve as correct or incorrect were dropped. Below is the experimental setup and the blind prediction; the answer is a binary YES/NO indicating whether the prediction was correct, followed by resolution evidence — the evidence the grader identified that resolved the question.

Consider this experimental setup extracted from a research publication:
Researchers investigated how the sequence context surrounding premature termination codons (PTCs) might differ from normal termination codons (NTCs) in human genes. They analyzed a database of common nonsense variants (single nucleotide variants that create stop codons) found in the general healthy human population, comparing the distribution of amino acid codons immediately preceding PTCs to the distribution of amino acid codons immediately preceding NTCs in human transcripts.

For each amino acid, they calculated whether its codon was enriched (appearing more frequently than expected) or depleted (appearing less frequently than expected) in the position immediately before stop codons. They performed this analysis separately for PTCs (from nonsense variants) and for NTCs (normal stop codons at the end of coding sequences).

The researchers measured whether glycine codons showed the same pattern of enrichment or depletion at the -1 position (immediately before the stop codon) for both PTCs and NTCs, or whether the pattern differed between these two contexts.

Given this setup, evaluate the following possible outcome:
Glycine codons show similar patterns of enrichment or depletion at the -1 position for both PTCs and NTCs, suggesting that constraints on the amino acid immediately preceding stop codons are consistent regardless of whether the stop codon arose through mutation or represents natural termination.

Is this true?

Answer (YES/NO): NO